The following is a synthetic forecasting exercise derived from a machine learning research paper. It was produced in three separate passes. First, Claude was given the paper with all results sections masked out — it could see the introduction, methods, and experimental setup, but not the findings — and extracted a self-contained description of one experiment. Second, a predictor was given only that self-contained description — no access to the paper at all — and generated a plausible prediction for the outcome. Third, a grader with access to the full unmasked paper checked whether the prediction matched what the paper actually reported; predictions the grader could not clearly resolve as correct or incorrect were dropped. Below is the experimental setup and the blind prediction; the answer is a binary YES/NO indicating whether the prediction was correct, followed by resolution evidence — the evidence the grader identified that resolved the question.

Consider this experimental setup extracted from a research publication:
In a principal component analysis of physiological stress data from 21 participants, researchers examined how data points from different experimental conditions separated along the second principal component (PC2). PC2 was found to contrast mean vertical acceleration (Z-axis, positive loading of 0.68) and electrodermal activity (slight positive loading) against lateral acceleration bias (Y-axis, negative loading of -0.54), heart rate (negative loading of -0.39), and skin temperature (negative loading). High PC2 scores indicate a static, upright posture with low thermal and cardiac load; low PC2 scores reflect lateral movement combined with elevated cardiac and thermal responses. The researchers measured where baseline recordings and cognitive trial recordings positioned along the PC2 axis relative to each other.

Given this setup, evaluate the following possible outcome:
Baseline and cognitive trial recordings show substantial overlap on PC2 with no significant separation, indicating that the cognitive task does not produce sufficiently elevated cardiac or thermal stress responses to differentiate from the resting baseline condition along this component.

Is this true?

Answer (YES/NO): NO